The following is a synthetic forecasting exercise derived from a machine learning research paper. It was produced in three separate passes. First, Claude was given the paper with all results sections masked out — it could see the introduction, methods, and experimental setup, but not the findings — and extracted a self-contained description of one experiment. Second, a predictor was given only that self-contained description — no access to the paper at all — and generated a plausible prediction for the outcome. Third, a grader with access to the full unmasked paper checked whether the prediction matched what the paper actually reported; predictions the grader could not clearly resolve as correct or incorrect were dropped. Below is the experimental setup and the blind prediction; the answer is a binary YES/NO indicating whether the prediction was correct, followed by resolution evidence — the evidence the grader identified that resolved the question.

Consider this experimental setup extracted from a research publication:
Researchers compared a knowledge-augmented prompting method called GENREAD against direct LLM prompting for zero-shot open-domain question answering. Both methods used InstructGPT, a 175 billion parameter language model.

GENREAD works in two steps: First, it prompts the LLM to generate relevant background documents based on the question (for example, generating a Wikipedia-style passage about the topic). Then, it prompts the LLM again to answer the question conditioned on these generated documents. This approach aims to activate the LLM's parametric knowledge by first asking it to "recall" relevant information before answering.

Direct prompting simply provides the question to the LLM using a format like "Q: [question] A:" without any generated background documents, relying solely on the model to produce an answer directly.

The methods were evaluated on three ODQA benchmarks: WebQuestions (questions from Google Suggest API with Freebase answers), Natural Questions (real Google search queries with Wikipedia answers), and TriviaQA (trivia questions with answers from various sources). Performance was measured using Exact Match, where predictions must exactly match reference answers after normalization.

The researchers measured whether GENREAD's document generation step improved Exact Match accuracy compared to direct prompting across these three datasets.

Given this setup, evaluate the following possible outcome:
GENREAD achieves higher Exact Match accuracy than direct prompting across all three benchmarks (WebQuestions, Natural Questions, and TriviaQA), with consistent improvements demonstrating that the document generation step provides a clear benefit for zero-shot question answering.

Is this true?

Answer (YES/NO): YES